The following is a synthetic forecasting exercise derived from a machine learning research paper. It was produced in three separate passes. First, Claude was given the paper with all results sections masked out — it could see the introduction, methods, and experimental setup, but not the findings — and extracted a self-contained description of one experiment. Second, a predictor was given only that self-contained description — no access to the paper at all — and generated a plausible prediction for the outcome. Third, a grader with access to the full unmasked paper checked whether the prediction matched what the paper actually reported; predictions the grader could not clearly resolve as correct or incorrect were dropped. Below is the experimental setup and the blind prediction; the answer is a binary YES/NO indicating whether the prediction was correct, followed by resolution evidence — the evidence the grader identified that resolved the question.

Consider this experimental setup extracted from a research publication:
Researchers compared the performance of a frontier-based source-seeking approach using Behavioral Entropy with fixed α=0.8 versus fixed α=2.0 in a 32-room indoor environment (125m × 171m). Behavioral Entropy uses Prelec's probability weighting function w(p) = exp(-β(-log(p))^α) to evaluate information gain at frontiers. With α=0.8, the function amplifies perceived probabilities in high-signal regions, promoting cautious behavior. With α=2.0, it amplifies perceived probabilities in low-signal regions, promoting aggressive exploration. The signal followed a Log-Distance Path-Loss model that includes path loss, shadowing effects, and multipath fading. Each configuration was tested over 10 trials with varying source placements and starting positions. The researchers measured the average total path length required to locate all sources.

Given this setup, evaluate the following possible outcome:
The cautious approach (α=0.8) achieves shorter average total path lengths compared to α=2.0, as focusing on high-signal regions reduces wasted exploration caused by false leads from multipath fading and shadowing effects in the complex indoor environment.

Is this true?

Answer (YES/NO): NO